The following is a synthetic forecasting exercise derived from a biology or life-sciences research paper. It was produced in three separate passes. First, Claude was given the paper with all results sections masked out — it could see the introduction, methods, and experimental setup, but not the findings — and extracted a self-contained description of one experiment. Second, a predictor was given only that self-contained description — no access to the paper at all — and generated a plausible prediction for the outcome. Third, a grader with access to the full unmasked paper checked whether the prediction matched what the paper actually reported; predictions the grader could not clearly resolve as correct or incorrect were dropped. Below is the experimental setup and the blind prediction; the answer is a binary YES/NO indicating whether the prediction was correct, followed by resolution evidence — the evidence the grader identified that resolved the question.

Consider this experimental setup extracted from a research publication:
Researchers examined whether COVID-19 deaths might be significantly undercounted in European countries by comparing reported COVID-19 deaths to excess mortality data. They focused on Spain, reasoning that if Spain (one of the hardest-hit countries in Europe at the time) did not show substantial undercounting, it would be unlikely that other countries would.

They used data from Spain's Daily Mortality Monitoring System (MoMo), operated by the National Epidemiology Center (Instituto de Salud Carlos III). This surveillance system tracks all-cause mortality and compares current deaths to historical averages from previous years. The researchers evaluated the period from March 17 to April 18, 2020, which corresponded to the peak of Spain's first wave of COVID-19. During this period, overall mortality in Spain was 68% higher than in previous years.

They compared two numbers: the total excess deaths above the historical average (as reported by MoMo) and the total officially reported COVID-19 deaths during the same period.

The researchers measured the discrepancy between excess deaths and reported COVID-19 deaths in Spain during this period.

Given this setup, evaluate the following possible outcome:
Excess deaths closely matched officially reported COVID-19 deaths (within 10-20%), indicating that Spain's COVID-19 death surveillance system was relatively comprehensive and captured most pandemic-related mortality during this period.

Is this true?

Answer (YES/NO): YES